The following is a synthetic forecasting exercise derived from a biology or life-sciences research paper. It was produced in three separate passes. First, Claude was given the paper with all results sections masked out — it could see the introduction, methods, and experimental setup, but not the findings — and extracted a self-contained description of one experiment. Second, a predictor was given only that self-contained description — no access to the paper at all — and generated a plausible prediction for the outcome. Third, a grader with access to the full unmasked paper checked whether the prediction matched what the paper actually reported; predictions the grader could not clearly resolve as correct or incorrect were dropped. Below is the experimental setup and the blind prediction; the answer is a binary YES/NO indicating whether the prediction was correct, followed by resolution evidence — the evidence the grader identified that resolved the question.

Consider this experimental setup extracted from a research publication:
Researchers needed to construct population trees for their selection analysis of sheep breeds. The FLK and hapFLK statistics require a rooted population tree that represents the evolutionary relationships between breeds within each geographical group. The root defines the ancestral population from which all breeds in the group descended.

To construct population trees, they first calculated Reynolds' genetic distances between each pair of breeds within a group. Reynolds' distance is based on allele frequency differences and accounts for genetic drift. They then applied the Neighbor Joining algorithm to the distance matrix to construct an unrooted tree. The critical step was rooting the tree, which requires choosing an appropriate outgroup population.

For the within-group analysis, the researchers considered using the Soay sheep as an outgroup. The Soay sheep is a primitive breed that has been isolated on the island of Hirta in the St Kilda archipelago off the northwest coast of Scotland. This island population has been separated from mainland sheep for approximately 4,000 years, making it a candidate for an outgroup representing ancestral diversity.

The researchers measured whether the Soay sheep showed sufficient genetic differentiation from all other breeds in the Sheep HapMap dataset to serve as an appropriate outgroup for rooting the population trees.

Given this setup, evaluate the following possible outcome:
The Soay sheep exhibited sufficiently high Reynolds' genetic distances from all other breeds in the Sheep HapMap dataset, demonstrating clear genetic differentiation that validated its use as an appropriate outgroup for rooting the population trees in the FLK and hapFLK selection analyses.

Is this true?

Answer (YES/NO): YES